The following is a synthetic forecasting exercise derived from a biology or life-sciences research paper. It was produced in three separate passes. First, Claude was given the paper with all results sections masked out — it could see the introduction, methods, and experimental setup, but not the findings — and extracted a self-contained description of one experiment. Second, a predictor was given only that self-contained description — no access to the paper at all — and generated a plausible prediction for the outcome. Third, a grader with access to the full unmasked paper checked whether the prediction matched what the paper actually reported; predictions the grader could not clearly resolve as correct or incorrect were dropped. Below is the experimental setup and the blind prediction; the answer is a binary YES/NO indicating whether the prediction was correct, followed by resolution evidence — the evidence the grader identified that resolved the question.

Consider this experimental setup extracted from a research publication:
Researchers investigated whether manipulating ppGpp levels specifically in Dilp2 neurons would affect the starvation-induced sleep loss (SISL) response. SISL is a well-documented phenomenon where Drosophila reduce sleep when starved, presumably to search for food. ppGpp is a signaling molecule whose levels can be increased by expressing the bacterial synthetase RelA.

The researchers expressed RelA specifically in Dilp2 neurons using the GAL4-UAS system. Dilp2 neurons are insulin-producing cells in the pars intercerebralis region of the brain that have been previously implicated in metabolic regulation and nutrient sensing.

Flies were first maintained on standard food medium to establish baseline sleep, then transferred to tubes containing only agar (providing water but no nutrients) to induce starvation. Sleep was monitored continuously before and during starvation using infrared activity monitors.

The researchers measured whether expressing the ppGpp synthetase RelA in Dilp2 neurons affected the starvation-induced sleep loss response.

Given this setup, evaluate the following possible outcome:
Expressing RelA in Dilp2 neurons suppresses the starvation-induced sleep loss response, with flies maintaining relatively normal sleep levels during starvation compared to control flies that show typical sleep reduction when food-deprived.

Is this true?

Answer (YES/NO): NO